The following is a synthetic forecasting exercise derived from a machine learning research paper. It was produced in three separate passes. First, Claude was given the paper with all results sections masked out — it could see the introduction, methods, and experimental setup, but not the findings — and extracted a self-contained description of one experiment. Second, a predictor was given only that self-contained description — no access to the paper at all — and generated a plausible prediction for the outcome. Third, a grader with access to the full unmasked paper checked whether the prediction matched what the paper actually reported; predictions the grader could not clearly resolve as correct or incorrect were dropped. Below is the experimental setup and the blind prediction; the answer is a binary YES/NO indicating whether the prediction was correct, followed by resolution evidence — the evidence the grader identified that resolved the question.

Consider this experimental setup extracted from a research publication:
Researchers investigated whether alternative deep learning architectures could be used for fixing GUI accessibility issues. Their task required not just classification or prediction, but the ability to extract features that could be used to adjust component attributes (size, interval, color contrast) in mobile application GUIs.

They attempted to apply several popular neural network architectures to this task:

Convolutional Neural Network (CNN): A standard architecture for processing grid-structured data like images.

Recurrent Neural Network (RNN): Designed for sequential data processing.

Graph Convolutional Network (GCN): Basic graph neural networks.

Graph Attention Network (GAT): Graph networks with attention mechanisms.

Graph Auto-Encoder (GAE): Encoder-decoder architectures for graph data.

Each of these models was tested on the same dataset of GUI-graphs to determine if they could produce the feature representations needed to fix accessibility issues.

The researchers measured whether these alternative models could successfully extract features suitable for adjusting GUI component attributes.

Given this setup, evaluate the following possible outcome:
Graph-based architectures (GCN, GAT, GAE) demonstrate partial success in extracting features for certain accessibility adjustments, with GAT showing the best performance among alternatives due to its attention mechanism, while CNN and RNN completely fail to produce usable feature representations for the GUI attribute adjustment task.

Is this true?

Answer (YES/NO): NO